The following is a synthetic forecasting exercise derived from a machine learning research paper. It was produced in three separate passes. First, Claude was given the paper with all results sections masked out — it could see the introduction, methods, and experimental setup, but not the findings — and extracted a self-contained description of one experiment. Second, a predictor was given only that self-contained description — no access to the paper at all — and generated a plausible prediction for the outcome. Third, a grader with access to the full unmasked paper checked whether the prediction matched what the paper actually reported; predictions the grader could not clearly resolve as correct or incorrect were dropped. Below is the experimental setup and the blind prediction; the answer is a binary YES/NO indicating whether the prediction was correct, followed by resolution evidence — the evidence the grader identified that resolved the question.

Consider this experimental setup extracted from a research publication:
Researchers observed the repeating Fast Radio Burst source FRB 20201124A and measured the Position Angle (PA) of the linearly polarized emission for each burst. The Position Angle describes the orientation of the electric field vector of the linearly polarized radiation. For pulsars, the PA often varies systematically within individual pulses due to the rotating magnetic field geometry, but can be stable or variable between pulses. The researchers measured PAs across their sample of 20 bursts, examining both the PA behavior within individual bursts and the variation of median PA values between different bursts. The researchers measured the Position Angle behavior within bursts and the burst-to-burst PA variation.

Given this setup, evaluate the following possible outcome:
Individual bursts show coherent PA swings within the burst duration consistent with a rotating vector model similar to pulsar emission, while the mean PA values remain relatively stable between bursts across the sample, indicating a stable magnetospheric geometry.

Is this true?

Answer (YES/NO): NO